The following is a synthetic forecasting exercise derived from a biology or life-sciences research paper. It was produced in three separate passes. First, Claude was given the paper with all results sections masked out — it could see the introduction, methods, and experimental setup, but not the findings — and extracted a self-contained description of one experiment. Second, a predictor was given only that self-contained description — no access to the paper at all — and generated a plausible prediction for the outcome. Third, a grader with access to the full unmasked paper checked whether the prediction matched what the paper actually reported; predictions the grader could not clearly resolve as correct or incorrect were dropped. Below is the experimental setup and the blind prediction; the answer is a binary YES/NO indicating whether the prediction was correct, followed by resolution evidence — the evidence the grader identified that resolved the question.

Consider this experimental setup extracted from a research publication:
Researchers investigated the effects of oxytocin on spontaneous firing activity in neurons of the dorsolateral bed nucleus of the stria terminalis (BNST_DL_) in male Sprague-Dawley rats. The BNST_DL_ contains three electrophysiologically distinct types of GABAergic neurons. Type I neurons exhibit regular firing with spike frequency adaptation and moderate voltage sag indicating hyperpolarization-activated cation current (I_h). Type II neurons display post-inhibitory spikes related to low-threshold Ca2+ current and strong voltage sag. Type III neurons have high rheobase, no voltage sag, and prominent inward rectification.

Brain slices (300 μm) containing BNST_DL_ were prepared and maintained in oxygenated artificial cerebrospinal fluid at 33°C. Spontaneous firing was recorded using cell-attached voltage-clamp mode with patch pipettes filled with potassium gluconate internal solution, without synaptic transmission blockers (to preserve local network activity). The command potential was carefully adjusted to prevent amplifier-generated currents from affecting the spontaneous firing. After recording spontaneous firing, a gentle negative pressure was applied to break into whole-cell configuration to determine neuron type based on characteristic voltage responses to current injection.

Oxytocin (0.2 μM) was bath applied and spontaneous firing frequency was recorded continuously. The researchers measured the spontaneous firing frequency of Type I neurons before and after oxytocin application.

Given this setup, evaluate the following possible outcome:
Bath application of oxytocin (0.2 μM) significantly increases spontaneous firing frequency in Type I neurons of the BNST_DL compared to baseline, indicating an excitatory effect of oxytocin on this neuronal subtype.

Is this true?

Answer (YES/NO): YES